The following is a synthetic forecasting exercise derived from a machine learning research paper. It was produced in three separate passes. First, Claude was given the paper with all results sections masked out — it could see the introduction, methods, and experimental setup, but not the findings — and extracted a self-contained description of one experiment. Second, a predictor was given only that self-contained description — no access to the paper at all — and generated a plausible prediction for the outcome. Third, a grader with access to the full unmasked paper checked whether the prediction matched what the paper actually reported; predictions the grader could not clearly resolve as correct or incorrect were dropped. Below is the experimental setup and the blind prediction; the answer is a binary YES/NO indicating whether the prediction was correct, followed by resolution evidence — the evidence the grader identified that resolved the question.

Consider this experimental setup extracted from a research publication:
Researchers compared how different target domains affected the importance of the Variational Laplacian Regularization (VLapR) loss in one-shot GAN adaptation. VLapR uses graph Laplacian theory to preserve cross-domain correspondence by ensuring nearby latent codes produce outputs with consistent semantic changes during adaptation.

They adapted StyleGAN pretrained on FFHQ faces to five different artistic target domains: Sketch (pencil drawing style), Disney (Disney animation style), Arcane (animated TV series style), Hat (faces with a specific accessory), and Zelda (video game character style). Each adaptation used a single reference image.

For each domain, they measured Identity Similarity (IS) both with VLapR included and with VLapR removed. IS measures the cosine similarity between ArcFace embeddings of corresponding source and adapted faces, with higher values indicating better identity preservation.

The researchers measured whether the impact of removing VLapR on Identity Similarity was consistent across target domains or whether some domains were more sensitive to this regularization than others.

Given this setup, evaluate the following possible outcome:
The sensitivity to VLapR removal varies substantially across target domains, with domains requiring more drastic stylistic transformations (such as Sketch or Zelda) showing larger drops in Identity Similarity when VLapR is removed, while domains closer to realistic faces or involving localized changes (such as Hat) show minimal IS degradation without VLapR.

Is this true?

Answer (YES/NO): NO